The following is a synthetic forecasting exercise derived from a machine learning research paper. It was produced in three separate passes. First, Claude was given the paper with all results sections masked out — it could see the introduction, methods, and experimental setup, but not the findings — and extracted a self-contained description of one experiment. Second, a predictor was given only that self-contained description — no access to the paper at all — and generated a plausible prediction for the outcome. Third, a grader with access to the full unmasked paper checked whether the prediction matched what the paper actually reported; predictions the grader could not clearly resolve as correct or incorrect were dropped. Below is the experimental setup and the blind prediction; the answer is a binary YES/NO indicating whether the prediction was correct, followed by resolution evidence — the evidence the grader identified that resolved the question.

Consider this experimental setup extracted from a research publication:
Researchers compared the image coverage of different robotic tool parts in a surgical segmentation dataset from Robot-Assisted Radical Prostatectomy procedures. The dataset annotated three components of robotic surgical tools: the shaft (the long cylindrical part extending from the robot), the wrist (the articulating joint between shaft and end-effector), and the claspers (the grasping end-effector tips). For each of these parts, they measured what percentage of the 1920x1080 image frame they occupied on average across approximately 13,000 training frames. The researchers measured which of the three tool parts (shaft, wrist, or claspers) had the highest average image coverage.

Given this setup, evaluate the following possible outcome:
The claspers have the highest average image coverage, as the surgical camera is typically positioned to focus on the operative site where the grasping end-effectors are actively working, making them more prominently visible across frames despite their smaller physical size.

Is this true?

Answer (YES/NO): NO